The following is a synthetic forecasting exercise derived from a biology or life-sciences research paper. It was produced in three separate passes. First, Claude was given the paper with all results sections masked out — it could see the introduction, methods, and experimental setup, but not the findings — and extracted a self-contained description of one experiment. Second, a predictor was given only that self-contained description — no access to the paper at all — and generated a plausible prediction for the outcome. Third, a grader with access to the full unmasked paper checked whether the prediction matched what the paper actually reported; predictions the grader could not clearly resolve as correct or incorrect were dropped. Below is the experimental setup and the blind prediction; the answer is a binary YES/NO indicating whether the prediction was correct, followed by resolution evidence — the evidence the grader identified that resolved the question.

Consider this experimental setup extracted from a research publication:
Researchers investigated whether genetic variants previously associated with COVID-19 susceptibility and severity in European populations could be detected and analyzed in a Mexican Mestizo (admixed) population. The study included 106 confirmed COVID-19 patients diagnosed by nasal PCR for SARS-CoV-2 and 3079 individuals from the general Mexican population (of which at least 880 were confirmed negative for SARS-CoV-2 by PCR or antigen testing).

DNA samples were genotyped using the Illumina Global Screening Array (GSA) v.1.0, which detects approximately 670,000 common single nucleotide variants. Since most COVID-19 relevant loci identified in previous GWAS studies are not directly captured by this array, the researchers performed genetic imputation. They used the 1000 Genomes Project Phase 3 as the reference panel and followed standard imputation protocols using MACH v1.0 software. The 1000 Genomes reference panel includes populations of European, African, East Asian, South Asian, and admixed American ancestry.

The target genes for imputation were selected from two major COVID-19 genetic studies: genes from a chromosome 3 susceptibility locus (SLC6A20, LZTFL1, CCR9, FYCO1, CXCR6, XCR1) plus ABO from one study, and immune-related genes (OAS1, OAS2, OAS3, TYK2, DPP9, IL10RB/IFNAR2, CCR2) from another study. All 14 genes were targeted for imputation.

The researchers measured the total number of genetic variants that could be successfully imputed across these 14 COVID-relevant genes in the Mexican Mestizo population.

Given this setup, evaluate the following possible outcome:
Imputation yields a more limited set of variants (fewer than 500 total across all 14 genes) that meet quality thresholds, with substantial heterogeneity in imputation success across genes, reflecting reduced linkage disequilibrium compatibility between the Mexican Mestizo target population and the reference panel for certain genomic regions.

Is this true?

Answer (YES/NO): NO